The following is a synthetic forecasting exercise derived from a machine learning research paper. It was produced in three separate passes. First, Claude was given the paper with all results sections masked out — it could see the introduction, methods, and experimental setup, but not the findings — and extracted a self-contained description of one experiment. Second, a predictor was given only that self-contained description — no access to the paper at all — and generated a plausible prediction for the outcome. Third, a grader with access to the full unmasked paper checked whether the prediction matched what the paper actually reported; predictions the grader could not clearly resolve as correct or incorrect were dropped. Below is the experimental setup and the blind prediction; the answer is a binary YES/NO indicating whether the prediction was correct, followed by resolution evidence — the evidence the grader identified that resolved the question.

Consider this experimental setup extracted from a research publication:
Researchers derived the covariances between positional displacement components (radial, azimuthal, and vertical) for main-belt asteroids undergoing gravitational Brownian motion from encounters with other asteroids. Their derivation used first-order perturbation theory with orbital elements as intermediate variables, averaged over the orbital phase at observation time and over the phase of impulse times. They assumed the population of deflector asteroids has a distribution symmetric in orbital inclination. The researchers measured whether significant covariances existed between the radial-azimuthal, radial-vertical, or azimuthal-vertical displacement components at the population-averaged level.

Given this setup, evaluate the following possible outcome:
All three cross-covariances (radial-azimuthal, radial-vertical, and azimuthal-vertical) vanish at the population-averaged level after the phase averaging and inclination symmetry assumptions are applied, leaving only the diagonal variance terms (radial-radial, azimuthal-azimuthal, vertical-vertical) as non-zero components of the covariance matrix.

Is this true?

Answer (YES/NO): YES